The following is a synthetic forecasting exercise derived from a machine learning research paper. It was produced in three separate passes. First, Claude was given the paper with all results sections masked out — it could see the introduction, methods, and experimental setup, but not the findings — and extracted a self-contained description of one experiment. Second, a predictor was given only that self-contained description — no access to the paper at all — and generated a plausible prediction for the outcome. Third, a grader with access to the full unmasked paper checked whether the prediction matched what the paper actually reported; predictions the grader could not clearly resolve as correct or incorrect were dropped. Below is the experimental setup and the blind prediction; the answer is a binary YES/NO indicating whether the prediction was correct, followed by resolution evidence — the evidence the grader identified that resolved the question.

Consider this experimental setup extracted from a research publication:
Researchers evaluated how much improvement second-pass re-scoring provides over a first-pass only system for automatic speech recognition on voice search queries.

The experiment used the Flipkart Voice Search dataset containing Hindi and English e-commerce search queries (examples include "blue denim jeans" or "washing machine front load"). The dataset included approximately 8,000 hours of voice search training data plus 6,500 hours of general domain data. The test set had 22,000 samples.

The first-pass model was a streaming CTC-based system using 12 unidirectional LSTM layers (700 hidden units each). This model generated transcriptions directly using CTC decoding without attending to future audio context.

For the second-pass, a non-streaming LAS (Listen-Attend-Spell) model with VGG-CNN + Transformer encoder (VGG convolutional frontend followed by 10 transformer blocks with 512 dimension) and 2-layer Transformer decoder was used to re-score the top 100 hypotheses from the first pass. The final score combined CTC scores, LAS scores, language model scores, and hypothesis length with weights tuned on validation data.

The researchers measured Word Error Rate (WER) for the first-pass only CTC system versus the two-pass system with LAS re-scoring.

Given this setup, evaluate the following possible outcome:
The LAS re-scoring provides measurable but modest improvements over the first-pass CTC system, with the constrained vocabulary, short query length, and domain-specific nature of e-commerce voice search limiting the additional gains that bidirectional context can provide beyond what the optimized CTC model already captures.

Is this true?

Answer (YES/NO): NO